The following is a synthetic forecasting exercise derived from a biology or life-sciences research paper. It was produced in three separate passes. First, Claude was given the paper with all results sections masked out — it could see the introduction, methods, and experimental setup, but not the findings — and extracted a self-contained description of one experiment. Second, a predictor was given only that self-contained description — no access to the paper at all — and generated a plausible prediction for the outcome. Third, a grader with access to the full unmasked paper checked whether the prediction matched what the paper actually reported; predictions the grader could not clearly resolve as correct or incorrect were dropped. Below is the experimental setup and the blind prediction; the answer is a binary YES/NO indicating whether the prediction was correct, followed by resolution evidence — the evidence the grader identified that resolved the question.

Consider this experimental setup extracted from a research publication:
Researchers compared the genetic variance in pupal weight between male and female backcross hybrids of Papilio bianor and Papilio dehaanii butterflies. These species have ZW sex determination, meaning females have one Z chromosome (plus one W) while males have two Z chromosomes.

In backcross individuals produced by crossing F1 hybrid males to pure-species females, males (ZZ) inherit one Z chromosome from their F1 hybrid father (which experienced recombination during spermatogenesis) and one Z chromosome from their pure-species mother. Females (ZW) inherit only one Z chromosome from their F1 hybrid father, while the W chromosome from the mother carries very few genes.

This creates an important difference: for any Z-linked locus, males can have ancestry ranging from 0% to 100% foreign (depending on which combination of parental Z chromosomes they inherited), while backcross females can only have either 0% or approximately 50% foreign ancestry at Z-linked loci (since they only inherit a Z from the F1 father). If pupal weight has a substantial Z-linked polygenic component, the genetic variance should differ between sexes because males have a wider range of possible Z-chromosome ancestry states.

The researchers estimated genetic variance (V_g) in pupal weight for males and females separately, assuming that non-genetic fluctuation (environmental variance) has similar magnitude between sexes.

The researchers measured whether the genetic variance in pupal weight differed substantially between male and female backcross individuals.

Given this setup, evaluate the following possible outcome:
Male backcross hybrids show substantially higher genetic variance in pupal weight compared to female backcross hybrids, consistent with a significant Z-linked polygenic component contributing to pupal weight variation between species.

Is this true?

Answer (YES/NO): NO